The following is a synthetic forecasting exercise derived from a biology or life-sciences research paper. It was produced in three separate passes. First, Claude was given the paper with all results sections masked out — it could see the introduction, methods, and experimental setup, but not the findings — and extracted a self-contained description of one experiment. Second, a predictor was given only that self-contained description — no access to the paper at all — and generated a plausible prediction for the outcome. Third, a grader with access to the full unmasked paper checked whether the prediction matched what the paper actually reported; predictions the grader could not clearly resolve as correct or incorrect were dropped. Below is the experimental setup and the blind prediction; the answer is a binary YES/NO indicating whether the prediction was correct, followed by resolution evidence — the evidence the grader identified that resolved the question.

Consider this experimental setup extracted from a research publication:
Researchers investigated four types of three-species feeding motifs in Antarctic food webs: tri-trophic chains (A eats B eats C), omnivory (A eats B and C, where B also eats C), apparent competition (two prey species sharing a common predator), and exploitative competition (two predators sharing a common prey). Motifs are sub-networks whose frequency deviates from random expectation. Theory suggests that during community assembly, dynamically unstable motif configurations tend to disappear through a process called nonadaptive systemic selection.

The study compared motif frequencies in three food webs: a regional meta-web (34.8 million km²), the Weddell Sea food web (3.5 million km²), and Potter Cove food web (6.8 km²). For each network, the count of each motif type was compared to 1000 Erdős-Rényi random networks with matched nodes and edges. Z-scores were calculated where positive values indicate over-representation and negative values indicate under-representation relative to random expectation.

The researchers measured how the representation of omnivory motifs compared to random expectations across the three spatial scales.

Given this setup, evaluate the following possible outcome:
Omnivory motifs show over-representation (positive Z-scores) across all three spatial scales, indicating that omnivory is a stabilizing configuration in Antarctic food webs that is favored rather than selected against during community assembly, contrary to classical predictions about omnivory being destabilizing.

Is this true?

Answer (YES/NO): NO